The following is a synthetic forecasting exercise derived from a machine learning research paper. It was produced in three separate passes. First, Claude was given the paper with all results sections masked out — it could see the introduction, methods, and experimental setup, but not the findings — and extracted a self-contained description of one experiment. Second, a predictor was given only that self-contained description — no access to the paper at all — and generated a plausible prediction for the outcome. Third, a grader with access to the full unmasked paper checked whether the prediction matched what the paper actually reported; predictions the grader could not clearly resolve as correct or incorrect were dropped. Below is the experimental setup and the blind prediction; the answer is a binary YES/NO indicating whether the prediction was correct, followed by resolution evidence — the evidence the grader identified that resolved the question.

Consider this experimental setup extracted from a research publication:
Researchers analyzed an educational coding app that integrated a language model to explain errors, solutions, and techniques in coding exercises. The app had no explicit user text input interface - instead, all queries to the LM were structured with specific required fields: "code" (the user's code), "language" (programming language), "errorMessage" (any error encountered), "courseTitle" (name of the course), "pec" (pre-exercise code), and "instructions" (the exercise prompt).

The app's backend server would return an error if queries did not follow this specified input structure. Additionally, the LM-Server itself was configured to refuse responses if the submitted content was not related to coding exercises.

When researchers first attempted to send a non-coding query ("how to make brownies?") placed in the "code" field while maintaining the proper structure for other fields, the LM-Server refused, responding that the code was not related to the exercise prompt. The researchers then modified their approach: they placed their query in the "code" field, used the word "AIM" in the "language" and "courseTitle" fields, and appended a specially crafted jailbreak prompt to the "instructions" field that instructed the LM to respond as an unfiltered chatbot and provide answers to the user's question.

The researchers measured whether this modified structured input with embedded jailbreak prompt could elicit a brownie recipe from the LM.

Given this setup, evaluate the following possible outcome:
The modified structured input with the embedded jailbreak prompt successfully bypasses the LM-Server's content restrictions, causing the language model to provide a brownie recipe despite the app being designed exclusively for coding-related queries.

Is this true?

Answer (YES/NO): YES